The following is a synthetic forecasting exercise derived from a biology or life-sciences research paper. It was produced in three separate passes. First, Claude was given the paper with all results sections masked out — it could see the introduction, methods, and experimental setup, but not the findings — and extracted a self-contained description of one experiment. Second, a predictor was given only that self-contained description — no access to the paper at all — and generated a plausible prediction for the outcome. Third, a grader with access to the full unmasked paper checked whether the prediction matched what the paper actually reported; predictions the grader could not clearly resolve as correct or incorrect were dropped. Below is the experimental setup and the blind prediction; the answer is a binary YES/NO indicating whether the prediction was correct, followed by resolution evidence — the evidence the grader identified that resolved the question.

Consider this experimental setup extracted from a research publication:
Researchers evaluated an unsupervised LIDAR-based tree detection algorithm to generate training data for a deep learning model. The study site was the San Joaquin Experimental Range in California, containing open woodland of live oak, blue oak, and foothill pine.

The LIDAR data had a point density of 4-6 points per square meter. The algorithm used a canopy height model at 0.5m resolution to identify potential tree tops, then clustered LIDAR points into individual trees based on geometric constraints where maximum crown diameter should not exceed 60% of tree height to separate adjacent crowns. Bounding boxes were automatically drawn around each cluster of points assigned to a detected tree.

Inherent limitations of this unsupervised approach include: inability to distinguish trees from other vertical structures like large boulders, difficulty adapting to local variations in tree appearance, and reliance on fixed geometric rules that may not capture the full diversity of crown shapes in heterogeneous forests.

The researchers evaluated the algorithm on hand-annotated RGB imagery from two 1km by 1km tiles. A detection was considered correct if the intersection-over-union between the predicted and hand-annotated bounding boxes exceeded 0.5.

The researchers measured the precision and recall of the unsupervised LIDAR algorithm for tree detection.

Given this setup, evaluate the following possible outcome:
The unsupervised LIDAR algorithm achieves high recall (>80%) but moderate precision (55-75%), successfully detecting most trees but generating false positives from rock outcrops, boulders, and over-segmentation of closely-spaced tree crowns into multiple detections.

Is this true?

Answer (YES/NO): NO